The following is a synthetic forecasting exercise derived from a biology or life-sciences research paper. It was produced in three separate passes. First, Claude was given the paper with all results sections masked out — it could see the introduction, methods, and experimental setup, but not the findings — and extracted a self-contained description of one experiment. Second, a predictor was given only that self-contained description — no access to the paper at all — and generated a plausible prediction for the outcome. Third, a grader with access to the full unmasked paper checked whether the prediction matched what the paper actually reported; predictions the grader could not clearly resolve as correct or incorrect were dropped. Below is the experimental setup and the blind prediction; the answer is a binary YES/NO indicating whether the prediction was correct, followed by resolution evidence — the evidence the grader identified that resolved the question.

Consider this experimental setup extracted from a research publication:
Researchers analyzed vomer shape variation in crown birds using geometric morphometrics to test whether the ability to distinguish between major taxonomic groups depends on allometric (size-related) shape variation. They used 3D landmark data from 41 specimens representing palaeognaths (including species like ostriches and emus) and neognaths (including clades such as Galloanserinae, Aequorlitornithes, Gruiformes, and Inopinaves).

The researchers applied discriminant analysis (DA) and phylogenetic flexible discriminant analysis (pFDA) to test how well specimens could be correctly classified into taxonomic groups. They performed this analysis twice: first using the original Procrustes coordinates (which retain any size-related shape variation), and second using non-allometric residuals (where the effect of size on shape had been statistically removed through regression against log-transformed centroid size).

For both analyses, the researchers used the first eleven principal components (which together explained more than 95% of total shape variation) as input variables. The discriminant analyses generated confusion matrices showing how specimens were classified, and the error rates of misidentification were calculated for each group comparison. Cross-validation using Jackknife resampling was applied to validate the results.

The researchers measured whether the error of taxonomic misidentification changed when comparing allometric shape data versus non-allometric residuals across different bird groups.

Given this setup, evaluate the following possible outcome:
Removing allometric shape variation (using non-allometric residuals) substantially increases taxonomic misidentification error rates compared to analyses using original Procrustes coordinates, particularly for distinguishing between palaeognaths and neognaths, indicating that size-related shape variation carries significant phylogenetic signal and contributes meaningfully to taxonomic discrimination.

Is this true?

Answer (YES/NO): YES